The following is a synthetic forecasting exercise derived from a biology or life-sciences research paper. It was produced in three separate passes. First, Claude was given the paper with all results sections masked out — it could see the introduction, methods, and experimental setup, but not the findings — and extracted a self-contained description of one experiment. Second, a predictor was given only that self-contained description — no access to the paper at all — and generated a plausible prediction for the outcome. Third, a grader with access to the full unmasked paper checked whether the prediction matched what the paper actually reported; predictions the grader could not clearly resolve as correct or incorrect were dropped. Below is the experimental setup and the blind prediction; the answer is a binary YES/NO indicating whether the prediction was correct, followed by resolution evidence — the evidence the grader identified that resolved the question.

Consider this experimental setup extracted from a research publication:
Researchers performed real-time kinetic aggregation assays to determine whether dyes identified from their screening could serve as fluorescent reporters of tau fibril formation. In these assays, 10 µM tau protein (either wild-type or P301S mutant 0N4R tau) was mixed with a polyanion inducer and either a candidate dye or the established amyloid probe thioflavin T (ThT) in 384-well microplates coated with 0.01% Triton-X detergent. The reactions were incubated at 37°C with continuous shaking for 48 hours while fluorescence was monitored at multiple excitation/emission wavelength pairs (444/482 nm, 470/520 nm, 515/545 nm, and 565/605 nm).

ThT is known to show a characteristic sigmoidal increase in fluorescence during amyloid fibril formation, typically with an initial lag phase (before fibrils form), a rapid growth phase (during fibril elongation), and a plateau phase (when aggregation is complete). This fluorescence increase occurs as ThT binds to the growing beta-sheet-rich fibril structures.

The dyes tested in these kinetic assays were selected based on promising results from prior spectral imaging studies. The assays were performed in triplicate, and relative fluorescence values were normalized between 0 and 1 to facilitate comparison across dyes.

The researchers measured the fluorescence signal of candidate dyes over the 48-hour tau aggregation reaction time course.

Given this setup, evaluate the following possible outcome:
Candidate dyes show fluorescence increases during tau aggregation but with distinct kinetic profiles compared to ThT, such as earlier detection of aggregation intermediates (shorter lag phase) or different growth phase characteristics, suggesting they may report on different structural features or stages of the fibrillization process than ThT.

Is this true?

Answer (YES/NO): YES